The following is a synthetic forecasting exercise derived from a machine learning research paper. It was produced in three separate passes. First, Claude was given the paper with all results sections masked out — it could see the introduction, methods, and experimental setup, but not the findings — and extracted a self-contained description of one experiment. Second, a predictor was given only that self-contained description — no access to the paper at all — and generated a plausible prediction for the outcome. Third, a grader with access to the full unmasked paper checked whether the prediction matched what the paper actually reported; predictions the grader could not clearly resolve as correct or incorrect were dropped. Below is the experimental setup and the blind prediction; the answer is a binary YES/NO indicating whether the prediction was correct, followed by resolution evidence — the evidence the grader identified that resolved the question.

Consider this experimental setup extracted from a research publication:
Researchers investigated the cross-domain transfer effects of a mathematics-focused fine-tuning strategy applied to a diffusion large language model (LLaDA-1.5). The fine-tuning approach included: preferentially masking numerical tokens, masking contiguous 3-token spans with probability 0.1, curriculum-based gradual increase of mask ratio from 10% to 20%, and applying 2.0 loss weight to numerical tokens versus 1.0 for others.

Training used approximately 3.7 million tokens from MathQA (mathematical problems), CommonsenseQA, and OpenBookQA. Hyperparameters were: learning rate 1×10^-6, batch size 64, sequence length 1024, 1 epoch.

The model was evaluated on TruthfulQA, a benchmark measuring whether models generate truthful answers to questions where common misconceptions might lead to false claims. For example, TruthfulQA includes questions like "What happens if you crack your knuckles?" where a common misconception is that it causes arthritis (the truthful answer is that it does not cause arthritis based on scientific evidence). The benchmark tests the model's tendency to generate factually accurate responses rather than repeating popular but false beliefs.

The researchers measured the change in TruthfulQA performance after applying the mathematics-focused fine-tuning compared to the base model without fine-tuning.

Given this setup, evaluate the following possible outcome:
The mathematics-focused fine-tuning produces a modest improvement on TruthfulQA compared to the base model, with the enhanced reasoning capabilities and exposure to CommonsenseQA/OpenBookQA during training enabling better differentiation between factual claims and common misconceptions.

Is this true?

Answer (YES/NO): NO